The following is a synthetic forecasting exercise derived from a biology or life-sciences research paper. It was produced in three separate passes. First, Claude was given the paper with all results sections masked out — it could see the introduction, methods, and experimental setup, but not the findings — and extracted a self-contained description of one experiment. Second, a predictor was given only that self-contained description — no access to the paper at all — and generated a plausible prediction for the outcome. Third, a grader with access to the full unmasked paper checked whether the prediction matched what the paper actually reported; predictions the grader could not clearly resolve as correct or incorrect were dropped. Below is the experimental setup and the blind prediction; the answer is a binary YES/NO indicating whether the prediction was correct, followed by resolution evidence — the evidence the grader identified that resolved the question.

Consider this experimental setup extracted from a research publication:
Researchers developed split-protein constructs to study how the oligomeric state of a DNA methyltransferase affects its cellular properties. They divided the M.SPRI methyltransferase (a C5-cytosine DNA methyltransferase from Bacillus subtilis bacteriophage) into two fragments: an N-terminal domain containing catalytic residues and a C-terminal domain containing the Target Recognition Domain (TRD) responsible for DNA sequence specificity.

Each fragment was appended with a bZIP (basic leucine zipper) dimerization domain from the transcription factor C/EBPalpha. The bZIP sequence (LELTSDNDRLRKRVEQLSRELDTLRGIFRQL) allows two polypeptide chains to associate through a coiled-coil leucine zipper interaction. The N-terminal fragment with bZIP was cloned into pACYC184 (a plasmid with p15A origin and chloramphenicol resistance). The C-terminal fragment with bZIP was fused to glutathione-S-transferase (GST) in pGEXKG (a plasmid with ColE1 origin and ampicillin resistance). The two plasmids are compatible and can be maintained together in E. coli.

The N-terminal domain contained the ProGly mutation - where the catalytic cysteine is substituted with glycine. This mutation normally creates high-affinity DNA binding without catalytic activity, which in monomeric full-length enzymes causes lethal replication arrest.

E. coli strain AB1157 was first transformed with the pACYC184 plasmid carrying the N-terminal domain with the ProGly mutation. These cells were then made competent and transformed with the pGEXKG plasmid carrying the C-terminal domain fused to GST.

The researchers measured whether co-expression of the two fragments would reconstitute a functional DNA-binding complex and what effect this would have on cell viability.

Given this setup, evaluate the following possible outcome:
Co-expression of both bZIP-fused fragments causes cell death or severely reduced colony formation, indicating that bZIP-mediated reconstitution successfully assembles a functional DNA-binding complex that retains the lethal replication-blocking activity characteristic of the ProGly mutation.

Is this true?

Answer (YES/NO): NO